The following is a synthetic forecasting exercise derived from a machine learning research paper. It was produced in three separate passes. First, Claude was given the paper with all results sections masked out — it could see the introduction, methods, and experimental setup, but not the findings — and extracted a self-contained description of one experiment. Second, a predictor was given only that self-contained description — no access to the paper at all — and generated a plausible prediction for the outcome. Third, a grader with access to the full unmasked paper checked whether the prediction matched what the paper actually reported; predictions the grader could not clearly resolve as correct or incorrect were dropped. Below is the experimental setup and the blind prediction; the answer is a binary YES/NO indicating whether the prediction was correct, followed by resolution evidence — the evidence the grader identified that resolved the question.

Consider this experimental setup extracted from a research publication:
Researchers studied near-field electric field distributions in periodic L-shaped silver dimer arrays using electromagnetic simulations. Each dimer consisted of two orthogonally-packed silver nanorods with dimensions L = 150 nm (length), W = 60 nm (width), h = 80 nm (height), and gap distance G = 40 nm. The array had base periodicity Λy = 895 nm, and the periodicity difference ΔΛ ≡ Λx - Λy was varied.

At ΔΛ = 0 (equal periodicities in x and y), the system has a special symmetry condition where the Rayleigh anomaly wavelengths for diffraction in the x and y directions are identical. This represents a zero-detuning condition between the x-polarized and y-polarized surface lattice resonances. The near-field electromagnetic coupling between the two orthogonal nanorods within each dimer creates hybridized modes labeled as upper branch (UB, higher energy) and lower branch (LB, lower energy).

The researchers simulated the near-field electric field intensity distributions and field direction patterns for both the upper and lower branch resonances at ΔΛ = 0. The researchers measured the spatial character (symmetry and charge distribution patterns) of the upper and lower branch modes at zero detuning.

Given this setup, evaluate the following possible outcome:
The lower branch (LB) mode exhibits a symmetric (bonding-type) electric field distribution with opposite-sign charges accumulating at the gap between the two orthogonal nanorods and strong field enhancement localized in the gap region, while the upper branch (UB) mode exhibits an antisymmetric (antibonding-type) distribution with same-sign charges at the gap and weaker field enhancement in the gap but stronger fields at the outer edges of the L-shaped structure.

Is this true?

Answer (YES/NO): NO